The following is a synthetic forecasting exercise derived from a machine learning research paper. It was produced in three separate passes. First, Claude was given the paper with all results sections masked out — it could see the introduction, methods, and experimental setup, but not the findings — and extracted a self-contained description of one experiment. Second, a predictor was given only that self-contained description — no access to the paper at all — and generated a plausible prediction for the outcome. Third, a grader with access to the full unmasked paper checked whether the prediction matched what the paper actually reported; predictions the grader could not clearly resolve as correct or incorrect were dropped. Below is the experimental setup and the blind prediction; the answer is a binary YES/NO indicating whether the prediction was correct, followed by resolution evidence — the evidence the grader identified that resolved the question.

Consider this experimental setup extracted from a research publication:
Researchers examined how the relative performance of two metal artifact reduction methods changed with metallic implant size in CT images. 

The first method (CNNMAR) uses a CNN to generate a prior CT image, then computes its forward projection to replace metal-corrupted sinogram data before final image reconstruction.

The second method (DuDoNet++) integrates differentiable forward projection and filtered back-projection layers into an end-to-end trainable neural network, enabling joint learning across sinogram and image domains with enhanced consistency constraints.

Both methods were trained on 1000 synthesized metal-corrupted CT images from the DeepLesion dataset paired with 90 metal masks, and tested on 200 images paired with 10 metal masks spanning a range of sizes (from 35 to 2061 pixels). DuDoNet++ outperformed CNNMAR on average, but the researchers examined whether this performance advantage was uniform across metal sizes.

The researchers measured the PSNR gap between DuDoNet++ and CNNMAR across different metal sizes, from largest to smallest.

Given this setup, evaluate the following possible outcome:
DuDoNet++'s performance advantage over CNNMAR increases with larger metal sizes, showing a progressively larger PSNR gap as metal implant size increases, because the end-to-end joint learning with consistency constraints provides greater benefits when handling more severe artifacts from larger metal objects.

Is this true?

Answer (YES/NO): NO